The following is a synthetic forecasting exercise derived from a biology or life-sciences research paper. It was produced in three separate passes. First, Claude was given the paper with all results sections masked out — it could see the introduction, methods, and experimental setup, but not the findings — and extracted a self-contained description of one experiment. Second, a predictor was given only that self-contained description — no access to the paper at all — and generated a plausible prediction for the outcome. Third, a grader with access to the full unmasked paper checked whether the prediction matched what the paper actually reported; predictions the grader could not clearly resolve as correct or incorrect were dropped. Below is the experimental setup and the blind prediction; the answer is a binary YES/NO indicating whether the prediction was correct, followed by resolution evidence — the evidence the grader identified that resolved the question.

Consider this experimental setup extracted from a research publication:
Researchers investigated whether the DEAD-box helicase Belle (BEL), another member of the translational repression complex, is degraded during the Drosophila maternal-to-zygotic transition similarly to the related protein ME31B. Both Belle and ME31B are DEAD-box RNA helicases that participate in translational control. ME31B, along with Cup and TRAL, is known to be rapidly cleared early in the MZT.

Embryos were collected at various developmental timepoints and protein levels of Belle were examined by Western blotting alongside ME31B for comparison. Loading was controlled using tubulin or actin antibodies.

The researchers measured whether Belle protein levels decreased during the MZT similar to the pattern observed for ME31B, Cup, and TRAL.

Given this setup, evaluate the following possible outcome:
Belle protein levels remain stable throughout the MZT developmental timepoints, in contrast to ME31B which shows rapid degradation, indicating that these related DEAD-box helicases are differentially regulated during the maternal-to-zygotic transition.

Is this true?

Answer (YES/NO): YES